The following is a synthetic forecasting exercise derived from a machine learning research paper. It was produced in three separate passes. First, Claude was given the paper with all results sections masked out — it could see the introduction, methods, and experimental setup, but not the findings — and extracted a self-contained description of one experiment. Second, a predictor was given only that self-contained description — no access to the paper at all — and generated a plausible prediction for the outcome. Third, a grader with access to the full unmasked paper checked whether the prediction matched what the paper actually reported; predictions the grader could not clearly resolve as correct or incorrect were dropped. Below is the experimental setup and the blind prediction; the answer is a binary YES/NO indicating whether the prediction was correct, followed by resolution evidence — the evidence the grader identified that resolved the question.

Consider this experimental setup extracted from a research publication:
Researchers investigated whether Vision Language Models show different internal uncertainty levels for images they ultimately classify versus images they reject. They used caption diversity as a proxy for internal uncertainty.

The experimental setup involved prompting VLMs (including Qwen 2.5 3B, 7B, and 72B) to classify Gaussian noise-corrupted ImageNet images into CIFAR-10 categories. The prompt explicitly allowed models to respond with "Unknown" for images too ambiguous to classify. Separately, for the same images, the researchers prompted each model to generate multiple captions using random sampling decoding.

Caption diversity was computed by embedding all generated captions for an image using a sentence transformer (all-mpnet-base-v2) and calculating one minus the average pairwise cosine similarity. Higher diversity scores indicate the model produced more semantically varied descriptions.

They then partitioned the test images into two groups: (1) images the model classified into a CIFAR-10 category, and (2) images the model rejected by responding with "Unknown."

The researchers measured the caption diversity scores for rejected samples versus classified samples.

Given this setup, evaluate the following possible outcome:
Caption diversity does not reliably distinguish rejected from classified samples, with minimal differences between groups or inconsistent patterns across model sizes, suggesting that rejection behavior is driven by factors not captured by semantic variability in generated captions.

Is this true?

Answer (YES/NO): NO